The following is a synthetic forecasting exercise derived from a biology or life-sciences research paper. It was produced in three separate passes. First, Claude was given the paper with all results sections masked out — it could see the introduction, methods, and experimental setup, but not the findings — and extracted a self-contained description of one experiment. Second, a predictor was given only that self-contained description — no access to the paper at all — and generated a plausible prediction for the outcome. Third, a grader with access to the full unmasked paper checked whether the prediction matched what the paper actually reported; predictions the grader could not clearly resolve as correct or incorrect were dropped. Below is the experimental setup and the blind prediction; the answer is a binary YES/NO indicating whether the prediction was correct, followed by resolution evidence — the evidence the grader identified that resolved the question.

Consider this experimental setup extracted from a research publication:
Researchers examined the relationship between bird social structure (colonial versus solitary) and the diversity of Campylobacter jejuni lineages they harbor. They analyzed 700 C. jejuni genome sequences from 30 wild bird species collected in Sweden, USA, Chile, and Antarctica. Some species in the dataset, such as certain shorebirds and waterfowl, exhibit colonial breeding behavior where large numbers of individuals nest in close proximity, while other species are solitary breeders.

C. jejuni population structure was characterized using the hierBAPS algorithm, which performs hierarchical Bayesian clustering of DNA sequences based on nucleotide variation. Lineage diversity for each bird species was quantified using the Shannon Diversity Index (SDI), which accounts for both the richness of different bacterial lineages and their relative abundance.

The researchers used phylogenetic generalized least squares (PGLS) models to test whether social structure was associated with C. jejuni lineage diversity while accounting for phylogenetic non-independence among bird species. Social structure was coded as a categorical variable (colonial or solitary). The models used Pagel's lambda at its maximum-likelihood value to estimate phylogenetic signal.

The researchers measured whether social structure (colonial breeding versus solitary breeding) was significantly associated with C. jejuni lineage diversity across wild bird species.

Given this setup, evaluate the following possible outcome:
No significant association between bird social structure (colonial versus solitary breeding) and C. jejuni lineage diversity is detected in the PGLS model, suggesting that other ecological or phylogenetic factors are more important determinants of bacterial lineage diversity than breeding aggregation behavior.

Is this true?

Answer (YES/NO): YES